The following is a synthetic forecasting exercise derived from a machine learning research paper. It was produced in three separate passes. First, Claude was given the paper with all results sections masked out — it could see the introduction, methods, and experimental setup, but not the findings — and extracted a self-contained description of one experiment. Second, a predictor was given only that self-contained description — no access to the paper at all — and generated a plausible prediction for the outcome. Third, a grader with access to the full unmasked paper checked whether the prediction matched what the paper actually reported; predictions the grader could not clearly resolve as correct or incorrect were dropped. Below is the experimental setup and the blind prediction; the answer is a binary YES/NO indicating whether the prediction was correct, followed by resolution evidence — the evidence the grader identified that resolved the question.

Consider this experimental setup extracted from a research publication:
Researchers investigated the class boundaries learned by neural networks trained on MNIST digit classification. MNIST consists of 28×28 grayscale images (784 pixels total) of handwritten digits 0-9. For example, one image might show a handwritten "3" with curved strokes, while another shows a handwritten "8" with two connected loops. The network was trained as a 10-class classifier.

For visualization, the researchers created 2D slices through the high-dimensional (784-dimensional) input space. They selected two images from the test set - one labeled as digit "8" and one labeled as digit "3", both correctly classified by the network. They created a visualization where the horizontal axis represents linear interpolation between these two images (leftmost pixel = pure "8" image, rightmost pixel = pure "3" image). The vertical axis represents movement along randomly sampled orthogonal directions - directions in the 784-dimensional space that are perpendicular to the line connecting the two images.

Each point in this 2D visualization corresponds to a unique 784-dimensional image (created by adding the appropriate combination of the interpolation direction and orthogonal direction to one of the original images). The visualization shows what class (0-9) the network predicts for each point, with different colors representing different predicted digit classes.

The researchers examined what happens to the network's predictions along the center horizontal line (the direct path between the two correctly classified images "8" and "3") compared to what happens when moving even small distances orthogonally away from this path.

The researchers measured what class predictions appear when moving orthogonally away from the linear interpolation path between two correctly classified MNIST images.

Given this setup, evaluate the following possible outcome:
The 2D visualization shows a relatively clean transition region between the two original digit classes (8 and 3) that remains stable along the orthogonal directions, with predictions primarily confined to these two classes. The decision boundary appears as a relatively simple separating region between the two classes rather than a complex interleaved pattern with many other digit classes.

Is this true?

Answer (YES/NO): NO